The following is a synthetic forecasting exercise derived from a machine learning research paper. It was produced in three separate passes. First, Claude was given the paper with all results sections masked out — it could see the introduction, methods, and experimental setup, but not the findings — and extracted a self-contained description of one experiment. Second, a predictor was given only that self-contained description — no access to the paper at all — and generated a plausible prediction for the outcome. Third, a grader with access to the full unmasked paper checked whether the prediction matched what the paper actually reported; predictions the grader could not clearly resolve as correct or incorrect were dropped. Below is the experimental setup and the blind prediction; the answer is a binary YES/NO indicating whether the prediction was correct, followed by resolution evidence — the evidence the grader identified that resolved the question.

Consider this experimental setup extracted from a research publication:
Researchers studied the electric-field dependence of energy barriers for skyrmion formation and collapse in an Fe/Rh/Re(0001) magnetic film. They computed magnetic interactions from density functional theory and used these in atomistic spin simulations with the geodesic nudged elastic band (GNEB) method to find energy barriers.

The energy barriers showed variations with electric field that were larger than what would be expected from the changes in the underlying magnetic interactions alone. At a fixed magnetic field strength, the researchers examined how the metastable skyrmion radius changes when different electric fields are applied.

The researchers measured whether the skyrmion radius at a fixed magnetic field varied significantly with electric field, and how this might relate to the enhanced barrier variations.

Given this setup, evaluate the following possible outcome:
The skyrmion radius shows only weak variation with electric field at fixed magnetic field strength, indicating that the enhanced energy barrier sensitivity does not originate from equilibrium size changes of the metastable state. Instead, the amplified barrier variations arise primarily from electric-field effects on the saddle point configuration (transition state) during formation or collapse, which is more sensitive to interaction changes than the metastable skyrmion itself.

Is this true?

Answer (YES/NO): NO